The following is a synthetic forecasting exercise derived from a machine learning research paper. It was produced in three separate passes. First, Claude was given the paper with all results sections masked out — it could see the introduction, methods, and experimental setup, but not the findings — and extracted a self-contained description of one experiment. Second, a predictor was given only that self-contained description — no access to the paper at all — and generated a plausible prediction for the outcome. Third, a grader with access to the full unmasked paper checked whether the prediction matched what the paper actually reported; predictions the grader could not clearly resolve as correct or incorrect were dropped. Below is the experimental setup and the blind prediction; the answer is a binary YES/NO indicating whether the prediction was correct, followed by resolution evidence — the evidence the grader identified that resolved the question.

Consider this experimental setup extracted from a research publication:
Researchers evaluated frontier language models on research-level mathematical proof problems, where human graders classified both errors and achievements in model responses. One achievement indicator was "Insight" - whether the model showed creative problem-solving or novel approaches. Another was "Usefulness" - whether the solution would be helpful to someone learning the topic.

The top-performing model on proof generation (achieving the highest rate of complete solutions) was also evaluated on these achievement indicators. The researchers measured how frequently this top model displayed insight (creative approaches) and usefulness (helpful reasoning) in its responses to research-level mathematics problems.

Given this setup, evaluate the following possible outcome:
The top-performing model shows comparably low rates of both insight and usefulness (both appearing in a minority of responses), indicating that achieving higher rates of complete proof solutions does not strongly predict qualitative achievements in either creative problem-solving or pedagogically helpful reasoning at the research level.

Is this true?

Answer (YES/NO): NO